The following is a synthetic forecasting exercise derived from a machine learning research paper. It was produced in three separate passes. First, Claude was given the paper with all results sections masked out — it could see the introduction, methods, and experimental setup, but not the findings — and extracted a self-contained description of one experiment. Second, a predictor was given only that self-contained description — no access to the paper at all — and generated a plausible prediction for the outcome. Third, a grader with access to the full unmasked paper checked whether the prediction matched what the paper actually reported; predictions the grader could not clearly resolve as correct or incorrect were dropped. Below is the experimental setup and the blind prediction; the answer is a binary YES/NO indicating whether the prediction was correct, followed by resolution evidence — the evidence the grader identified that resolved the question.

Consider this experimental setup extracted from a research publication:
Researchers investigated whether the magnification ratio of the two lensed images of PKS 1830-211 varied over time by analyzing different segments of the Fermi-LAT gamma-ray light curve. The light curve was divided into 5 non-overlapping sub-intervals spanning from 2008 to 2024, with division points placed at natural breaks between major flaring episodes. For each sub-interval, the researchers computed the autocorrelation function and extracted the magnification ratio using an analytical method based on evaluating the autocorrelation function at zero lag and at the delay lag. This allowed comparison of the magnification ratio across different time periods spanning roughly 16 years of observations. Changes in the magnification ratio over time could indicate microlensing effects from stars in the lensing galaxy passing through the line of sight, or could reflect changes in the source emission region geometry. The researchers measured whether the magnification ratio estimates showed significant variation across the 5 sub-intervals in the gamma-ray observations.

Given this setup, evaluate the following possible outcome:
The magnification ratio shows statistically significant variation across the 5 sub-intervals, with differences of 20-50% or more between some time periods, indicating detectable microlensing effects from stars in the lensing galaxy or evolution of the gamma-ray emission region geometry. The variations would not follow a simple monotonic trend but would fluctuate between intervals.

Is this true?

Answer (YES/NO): NO